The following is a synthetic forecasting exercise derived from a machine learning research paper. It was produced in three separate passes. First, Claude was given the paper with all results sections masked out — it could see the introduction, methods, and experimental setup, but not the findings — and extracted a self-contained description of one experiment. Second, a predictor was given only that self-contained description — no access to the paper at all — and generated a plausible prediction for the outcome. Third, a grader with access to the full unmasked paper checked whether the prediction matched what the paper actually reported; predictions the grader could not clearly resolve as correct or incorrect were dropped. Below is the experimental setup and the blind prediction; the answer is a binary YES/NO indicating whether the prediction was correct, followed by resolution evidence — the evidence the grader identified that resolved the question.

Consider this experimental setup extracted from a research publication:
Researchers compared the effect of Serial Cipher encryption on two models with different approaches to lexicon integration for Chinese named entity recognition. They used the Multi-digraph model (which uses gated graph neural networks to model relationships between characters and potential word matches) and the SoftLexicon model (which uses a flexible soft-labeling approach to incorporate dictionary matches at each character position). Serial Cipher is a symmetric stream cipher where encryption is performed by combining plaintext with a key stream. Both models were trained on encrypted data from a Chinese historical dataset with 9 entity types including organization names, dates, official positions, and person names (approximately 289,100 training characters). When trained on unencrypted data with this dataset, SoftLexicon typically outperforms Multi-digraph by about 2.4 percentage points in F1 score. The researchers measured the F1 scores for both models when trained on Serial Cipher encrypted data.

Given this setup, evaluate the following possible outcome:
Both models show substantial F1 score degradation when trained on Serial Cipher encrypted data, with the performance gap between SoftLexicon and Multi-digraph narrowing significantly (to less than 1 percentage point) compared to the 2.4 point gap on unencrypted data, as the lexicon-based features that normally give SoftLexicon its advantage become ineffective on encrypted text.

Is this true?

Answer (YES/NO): NO